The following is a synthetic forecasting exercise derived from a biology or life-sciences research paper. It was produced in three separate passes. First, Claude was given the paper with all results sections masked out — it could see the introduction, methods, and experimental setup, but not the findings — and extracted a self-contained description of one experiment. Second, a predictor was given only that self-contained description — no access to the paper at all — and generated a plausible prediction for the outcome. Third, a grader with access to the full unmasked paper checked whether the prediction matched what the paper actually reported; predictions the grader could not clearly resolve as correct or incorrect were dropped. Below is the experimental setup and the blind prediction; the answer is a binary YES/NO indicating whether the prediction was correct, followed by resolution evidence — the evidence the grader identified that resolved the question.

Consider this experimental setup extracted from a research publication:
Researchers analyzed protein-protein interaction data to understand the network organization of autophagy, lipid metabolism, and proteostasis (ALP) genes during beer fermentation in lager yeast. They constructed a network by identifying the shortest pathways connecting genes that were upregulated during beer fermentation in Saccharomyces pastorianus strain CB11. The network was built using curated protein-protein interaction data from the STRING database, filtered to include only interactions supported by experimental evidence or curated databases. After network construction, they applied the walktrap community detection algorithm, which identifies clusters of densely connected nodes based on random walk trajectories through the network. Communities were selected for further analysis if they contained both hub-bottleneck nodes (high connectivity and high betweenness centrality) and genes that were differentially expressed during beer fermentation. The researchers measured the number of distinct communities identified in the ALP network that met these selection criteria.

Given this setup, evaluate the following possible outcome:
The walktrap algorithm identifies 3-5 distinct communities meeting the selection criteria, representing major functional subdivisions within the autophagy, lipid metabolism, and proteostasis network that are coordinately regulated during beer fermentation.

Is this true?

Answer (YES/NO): NO